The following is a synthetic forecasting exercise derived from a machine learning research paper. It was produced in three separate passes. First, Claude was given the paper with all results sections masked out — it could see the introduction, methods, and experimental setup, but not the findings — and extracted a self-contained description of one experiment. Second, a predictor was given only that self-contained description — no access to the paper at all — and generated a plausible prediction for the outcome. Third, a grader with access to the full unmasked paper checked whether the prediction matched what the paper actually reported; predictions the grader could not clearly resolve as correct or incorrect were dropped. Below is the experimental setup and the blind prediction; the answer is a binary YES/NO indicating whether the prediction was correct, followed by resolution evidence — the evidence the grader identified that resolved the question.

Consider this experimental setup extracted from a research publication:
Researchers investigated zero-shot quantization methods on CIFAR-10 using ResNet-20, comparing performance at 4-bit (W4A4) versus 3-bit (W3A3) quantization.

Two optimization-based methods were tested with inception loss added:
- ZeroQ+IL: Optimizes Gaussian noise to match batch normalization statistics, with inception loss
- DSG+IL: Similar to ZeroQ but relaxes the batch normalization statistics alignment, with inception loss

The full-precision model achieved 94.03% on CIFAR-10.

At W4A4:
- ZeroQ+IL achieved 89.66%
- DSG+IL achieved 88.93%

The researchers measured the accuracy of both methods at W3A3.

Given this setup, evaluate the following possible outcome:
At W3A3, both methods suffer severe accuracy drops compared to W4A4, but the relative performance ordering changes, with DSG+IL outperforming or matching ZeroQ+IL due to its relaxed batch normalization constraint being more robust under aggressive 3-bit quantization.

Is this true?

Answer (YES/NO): NO